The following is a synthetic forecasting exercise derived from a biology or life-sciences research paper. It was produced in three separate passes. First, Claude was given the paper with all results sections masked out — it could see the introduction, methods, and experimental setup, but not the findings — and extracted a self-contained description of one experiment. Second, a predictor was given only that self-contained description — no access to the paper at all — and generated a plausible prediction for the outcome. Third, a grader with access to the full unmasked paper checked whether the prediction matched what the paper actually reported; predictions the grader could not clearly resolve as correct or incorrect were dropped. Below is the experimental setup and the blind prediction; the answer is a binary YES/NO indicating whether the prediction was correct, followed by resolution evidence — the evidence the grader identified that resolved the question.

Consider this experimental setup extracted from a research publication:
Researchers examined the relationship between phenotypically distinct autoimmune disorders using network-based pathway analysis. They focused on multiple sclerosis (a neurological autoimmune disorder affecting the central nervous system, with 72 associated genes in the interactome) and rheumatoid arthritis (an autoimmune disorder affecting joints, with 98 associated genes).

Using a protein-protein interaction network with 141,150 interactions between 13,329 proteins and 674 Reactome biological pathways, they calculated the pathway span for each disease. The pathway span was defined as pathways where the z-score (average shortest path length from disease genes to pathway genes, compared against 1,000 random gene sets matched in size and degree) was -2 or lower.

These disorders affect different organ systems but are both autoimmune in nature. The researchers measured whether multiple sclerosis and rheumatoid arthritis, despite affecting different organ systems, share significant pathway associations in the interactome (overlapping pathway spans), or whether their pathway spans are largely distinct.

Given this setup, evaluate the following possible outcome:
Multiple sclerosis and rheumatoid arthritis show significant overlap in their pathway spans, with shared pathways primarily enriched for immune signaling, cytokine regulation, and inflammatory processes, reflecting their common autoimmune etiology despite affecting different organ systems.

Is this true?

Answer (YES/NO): YES